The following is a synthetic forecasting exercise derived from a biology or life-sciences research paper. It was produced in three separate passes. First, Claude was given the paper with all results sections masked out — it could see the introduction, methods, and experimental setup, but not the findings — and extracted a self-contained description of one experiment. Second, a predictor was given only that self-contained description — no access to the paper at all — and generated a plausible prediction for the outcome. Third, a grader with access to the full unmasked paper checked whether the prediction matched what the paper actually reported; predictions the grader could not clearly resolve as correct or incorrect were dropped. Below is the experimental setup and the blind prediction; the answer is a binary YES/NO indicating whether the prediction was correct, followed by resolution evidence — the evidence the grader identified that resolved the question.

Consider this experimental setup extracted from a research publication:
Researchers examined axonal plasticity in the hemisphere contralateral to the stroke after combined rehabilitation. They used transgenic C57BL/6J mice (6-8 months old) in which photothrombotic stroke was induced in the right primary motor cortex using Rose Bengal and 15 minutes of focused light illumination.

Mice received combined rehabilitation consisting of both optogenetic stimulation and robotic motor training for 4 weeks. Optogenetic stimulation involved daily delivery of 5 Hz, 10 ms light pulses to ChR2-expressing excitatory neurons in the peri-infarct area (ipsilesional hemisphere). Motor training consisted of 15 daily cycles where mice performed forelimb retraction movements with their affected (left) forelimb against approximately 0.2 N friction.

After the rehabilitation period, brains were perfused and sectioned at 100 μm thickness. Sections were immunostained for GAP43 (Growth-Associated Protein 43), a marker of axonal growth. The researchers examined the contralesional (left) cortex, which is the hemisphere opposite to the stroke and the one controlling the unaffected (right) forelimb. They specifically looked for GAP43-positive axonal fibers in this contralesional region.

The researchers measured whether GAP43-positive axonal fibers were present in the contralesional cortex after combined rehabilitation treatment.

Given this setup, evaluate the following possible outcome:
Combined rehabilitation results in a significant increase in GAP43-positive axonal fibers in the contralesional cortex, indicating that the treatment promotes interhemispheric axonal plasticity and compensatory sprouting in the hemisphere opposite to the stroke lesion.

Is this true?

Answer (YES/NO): YES